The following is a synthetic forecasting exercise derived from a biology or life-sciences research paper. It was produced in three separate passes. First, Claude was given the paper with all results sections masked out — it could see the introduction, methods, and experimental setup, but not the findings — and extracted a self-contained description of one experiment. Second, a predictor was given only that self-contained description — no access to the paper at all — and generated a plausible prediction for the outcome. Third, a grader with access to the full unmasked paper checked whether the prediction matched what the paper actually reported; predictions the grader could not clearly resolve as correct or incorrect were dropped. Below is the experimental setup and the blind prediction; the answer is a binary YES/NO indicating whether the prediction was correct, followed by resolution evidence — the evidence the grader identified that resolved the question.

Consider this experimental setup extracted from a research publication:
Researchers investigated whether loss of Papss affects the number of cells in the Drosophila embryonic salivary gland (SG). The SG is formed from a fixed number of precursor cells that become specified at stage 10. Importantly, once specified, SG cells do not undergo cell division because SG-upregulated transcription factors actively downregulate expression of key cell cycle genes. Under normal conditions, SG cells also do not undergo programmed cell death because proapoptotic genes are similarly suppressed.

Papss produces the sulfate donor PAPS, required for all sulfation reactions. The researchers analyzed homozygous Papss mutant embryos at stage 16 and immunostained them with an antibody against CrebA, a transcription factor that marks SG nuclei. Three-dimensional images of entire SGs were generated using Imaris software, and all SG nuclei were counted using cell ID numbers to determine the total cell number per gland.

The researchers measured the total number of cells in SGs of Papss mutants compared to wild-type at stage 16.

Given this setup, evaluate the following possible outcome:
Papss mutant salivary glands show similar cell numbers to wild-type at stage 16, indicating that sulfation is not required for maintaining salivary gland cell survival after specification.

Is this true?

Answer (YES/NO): NO